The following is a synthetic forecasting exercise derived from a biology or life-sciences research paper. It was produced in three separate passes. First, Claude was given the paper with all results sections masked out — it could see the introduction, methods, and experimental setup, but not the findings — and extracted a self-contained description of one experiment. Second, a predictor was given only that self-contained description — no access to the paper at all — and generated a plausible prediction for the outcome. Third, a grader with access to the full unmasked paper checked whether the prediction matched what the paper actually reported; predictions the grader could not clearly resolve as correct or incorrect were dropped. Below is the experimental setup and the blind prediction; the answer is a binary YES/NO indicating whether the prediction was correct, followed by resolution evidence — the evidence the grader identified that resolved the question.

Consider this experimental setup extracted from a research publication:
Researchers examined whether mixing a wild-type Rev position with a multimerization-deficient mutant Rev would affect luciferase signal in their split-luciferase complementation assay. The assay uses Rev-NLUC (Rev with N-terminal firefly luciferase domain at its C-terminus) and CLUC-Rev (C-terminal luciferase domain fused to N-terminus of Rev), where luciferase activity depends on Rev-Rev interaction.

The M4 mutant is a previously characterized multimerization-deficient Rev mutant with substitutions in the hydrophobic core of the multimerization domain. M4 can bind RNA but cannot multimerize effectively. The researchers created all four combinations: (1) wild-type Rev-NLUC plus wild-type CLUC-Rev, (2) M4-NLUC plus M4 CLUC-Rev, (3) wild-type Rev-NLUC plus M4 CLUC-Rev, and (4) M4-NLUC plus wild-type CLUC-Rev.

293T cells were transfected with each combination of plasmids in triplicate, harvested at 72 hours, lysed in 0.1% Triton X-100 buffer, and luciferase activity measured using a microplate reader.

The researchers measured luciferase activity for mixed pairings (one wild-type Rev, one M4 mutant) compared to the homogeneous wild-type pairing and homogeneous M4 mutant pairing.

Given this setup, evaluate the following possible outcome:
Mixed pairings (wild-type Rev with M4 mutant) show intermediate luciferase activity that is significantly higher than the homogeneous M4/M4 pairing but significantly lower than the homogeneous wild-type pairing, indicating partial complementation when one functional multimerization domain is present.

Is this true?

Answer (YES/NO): NO